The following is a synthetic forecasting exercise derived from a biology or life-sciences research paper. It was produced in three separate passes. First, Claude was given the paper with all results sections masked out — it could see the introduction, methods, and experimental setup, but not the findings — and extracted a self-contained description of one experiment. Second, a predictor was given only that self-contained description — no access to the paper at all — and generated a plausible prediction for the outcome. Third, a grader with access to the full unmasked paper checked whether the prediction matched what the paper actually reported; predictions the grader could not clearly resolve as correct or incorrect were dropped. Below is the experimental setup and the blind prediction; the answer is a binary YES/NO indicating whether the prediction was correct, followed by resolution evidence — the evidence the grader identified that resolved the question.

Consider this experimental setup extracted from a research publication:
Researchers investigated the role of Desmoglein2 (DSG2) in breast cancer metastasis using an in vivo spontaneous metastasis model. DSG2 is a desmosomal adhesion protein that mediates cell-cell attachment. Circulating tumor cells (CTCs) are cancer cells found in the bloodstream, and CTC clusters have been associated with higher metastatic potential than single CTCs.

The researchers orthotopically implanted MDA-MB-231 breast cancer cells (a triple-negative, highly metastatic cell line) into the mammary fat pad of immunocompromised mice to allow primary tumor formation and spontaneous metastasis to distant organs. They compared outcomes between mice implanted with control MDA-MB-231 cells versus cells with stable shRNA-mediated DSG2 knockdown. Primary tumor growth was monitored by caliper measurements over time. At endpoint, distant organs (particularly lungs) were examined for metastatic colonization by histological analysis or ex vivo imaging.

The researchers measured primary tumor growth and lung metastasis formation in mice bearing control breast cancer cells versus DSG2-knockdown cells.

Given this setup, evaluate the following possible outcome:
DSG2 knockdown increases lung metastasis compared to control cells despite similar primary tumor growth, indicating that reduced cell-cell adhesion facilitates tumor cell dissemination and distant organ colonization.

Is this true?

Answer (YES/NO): NO